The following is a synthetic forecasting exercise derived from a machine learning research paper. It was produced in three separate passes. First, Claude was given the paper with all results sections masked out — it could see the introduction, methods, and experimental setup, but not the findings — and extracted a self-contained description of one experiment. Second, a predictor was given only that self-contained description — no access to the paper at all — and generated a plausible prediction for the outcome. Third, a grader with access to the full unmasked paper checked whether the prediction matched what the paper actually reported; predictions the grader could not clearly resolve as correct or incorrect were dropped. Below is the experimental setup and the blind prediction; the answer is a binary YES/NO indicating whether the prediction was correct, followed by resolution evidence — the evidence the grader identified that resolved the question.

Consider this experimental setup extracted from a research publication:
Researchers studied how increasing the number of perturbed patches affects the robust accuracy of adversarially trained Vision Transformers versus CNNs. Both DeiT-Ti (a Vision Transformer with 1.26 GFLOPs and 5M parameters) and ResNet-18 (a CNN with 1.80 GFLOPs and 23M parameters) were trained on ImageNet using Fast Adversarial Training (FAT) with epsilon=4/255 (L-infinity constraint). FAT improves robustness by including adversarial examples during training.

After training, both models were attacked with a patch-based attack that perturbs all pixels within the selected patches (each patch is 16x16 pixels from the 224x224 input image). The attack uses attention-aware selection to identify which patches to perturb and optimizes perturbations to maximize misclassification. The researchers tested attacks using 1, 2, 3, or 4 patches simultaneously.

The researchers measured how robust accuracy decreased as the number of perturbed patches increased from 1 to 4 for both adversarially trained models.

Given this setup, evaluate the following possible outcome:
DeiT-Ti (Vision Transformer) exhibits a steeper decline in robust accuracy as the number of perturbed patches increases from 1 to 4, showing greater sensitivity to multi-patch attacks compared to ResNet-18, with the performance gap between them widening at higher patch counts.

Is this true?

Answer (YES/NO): YES